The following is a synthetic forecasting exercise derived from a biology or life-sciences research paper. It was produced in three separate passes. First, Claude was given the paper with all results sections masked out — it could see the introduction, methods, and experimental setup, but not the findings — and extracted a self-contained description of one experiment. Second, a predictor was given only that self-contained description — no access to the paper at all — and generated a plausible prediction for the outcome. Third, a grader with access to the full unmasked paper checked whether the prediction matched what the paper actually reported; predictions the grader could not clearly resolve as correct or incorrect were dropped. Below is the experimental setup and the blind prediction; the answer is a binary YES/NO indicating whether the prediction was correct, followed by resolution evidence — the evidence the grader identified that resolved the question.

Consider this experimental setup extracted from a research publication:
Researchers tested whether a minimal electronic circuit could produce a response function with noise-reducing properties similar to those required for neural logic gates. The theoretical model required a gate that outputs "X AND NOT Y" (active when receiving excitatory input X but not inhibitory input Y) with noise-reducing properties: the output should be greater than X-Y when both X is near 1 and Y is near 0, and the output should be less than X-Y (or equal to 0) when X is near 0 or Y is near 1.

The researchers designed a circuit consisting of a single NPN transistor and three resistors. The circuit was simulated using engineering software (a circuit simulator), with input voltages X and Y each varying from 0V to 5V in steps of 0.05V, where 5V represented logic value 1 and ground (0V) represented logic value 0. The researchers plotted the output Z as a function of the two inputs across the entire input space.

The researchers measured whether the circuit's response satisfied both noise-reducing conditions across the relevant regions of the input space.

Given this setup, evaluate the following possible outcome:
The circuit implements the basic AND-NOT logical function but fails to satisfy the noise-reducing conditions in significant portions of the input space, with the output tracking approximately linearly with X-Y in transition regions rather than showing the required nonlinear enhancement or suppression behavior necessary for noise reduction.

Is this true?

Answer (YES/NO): NO